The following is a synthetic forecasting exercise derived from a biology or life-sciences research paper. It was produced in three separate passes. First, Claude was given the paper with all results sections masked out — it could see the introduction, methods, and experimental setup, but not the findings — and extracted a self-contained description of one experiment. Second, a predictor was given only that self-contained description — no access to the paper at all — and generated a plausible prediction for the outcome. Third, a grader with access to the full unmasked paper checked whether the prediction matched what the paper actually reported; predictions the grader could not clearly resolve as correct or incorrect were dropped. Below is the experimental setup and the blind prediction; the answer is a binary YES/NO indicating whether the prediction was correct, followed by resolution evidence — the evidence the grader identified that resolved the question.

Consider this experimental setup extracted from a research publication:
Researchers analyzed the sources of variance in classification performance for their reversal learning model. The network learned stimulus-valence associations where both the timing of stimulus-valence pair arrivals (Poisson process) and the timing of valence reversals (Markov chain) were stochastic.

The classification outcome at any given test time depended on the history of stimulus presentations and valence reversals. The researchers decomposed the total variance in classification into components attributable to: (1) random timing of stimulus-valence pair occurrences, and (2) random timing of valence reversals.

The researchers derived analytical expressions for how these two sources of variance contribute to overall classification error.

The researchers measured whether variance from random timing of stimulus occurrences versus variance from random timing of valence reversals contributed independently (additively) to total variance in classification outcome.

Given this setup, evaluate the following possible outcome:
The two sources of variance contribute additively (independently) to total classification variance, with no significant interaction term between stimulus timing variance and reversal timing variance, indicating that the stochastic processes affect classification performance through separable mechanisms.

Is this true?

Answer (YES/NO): YES